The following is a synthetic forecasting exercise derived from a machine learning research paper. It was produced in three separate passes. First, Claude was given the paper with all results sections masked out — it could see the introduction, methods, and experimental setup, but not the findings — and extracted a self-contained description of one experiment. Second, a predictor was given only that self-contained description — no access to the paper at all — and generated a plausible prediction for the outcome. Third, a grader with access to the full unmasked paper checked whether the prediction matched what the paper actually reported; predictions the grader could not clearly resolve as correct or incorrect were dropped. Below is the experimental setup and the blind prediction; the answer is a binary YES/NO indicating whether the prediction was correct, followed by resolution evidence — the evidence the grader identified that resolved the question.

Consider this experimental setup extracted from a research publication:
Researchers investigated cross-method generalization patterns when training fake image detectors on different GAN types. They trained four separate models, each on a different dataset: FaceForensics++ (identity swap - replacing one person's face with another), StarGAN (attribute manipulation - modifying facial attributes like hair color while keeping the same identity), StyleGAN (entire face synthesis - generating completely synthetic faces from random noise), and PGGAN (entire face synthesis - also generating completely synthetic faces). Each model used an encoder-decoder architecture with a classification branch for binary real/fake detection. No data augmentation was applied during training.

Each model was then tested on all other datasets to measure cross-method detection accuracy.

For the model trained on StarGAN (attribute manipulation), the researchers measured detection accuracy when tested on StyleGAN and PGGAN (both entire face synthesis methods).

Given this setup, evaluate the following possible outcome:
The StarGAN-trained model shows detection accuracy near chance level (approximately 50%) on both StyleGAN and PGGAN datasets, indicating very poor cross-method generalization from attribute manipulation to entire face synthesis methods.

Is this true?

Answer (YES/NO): NO